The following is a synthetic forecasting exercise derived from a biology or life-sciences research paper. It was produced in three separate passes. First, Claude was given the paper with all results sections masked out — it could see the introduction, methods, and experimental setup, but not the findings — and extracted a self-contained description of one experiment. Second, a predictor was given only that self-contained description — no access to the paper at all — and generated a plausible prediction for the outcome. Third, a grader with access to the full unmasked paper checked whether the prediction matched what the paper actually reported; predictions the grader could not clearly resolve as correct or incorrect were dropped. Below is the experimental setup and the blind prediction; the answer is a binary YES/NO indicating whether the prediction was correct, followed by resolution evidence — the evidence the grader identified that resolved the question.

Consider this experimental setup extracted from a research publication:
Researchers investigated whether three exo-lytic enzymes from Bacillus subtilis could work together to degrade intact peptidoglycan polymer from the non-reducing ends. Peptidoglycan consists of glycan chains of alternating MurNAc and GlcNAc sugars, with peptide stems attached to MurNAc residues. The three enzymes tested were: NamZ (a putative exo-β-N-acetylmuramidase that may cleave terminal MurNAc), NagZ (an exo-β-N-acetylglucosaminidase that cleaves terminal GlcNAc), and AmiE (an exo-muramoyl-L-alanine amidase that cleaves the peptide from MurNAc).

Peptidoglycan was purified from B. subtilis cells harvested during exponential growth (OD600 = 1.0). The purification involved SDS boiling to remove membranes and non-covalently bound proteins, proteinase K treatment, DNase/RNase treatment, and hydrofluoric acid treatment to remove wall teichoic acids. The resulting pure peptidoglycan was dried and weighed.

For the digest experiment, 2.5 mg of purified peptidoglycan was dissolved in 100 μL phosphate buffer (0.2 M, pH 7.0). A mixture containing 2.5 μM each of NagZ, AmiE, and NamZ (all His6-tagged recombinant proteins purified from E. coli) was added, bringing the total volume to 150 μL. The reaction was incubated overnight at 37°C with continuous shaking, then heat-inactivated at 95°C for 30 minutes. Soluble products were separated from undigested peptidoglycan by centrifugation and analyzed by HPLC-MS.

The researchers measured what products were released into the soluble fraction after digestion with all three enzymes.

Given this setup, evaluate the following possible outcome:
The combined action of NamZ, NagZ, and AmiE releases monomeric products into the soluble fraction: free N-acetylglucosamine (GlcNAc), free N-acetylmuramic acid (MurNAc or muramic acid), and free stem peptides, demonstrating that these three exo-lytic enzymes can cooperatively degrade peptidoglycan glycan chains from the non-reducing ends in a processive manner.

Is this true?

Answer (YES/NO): YES